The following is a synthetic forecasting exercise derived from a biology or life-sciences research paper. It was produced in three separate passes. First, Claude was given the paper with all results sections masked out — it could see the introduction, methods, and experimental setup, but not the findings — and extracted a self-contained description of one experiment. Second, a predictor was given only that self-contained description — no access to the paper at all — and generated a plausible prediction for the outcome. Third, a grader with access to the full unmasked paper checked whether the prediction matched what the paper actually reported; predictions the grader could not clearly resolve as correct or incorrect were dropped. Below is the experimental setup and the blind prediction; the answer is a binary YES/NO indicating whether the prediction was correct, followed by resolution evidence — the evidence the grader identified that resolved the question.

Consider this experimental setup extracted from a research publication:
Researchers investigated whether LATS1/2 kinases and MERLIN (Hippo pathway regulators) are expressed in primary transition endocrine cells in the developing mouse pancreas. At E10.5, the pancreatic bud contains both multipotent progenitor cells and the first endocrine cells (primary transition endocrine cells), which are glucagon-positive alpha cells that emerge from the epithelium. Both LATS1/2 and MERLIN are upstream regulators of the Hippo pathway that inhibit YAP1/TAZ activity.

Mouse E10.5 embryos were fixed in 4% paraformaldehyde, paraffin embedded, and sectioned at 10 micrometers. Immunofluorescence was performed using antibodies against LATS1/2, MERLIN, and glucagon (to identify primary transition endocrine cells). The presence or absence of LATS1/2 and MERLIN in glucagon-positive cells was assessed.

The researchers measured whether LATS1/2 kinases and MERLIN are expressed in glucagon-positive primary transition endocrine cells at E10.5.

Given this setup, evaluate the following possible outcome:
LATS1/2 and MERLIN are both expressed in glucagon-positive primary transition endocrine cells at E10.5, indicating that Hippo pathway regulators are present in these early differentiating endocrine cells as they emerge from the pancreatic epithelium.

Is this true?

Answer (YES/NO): YES